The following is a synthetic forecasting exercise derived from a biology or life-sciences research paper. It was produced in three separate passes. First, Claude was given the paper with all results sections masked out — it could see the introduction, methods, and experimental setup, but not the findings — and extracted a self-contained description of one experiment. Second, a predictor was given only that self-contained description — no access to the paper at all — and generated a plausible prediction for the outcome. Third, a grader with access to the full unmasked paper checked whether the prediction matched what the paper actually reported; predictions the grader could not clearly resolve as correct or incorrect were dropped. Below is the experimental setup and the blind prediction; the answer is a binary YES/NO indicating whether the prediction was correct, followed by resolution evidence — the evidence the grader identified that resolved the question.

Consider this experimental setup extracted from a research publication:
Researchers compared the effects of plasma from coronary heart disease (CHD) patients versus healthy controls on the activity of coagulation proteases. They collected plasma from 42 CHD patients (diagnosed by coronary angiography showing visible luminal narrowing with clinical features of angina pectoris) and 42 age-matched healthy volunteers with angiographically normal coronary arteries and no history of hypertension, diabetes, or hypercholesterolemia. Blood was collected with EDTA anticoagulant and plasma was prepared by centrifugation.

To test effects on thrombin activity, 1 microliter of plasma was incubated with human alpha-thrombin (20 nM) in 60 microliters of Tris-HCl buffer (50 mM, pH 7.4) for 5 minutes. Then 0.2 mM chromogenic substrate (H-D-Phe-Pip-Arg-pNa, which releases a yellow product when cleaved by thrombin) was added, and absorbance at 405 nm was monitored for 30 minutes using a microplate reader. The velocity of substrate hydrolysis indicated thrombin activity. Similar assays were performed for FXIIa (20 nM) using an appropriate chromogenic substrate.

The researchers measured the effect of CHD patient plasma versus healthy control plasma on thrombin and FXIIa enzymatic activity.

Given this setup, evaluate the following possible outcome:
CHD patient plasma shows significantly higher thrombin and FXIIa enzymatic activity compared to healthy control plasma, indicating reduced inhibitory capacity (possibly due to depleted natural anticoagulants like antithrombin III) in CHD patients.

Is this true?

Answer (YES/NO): NO